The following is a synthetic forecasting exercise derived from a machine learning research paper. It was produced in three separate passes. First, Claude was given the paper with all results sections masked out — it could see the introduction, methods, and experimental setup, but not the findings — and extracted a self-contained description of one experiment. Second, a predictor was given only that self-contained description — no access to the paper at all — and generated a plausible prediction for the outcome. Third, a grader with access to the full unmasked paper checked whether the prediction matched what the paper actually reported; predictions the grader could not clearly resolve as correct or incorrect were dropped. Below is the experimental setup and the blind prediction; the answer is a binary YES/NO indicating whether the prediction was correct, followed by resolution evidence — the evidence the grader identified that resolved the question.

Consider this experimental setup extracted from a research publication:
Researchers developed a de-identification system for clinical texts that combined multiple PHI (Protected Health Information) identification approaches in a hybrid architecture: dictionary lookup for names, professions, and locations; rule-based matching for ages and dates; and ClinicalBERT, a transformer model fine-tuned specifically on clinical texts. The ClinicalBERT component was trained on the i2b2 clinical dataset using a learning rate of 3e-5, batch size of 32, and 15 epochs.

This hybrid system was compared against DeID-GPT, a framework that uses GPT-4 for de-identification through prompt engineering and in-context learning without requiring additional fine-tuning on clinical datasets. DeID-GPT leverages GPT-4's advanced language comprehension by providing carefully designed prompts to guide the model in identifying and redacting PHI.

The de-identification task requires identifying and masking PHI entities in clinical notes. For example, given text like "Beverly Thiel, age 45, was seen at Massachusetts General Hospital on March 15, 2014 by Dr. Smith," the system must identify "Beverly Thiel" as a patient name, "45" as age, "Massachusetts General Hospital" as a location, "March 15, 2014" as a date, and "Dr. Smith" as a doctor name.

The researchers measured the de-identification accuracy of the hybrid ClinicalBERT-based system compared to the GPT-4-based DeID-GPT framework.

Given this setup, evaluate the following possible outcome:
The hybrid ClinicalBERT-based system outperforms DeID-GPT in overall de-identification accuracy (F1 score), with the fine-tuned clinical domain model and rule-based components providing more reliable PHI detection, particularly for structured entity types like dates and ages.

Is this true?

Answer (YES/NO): NO